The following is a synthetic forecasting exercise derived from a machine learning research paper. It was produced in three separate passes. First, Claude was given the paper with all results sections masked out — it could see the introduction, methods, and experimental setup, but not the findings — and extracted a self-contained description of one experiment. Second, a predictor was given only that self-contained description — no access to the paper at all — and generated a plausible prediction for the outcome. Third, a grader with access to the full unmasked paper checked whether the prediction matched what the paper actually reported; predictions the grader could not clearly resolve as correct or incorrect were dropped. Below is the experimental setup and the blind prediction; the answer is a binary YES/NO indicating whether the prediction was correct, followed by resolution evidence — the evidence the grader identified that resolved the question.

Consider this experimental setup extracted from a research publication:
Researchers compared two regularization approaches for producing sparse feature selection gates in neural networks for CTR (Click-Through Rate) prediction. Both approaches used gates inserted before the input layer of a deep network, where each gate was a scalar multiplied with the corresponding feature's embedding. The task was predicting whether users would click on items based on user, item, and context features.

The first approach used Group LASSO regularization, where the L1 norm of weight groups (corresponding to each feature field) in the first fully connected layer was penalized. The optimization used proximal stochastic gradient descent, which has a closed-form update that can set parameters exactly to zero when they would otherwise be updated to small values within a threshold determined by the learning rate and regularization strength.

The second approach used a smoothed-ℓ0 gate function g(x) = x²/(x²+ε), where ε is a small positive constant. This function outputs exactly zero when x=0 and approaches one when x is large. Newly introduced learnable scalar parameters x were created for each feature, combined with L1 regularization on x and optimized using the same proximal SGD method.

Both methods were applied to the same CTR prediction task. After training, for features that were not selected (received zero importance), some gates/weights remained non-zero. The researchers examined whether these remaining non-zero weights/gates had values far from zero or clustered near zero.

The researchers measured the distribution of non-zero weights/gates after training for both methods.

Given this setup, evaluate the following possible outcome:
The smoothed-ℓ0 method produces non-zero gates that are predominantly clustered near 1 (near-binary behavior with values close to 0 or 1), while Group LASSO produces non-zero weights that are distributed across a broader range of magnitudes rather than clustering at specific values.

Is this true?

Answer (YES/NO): NO